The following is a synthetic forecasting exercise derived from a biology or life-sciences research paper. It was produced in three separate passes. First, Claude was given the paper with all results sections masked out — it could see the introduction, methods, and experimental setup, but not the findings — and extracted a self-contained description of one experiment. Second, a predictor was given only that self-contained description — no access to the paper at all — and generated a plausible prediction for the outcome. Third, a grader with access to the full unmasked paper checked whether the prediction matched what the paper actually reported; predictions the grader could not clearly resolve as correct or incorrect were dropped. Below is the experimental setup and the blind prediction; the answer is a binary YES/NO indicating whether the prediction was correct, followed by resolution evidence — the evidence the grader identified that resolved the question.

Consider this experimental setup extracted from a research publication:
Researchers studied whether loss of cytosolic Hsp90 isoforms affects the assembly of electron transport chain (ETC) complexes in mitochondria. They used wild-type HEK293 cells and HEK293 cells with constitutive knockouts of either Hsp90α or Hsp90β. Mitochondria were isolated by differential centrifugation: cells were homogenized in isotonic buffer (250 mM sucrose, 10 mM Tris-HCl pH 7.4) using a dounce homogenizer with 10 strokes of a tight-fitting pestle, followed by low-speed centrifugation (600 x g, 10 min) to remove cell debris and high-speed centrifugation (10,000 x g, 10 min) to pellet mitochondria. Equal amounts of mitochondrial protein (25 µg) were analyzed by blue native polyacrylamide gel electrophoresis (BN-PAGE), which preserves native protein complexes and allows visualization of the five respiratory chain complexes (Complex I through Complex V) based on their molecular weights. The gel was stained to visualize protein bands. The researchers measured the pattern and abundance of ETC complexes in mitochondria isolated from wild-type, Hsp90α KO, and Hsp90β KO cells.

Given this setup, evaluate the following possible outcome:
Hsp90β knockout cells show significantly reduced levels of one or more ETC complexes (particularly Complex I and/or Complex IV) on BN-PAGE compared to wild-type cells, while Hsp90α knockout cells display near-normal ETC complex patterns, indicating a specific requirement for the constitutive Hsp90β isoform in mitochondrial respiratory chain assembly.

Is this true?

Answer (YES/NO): NO